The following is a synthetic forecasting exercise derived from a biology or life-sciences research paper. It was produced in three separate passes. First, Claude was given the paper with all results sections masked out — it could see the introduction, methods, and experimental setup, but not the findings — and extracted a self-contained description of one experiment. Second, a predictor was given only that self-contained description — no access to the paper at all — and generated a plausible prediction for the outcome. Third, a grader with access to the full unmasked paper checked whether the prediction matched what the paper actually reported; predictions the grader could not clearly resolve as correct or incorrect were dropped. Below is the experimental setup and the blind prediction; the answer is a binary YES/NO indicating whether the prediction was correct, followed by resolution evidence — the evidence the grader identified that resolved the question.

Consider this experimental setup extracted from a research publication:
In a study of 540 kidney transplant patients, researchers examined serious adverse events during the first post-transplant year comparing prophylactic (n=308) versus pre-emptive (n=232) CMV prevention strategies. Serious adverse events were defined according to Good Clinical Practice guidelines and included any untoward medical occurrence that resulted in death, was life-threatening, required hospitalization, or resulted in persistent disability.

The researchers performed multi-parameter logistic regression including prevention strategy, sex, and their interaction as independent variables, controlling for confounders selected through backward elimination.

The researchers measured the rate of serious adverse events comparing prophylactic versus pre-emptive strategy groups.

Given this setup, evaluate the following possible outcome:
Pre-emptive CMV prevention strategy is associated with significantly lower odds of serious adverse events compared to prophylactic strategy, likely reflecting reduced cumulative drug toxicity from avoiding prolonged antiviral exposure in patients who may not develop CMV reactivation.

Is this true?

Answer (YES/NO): YES